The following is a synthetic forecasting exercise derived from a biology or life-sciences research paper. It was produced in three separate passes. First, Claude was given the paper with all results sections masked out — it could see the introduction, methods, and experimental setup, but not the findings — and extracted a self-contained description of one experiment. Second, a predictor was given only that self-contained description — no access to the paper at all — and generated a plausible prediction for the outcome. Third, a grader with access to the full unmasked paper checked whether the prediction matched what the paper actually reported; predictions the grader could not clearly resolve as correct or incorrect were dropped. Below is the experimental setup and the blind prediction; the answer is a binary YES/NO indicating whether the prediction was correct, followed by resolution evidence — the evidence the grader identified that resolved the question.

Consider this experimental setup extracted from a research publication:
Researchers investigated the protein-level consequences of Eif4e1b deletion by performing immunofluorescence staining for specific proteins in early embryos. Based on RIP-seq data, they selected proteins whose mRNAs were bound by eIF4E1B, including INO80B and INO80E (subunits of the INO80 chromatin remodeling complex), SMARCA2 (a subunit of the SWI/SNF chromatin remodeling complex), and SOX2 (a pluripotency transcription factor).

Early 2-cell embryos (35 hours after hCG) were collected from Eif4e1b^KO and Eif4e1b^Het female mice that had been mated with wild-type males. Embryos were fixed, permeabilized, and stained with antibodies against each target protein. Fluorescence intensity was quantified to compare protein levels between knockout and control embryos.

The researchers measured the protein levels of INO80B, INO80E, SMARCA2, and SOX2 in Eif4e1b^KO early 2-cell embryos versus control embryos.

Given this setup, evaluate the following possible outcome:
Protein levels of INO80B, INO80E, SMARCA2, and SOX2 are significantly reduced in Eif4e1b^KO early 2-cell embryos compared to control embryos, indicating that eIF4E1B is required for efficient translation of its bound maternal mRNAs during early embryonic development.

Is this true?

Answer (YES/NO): YES